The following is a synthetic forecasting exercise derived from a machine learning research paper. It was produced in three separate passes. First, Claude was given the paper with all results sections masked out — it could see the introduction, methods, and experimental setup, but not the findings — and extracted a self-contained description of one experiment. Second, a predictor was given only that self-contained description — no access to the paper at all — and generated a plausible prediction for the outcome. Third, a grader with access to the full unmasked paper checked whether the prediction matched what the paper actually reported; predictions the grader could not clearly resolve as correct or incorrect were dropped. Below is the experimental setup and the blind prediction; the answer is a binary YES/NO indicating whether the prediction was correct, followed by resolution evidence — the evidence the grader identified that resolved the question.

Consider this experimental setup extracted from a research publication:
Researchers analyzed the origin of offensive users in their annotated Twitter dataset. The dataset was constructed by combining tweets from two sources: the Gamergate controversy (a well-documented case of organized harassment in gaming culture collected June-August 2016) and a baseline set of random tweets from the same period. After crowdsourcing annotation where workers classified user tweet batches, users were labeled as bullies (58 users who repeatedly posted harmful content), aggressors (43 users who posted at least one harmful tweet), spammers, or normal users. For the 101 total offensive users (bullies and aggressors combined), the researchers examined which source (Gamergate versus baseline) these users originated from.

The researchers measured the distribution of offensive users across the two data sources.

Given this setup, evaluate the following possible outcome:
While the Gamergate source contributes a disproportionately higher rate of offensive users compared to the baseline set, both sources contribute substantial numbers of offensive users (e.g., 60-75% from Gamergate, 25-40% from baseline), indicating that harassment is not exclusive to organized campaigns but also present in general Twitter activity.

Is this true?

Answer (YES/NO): NO